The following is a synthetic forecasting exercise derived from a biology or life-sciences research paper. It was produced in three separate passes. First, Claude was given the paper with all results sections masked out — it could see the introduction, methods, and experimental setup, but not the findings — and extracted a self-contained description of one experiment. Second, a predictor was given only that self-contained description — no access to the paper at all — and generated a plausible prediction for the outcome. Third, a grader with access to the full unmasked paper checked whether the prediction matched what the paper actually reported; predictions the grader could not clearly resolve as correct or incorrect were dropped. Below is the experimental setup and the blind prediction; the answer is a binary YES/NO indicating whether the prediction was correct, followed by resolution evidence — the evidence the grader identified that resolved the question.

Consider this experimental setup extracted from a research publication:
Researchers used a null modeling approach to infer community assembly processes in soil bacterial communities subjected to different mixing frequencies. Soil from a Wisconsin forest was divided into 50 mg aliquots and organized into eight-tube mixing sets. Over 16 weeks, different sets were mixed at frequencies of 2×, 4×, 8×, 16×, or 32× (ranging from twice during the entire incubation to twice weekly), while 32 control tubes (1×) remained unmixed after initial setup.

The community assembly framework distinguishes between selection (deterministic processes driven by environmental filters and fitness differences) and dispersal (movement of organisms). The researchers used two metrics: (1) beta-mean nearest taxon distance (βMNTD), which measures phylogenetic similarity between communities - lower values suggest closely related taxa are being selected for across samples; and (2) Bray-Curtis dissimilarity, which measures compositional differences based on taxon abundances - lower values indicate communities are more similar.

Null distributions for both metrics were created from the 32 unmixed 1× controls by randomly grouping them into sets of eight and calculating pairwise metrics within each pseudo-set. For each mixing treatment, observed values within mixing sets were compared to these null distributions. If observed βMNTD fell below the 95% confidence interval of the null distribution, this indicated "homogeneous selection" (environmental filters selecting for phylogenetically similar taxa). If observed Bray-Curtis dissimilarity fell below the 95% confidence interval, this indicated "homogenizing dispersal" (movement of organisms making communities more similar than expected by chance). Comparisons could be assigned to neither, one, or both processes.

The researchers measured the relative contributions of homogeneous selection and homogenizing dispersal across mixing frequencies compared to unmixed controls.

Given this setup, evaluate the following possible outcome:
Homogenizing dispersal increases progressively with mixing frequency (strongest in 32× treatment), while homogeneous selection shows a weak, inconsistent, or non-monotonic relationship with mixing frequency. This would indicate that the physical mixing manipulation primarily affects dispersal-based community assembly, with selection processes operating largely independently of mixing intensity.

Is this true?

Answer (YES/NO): NO